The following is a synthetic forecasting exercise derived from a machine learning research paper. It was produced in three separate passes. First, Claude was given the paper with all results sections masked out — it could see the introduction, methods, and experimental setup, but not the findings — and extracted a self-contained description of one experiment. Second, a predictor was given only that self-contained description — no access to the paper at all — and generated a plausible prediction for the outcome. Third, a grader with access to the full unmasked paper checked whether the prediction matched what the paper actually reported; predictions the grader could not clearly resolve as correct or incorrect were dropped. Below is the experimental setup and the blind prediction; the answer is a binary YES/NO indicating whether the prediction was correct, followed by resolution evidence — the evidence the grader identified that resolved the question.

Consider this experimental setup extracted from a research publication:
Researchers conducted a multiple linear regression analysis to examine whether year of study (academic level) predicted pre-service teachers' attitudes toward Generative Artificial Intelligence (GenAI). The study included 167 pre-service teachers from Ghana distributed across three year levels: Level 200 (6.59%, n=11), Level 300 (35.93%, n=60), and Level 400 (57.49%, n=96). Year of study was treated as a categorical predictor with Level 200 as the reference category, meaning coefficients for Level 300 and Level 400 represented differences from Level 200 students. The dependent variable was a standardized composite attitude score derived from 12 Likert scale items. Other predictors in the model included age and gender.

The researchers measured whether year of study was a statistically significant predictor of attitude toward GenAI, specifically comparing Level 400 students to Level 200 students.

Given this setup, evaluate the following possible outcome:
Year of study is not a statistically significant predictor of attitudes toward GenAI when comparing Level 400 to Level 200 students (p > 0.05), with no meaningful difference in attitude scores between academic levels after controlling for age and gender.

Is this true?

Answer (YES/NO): YES